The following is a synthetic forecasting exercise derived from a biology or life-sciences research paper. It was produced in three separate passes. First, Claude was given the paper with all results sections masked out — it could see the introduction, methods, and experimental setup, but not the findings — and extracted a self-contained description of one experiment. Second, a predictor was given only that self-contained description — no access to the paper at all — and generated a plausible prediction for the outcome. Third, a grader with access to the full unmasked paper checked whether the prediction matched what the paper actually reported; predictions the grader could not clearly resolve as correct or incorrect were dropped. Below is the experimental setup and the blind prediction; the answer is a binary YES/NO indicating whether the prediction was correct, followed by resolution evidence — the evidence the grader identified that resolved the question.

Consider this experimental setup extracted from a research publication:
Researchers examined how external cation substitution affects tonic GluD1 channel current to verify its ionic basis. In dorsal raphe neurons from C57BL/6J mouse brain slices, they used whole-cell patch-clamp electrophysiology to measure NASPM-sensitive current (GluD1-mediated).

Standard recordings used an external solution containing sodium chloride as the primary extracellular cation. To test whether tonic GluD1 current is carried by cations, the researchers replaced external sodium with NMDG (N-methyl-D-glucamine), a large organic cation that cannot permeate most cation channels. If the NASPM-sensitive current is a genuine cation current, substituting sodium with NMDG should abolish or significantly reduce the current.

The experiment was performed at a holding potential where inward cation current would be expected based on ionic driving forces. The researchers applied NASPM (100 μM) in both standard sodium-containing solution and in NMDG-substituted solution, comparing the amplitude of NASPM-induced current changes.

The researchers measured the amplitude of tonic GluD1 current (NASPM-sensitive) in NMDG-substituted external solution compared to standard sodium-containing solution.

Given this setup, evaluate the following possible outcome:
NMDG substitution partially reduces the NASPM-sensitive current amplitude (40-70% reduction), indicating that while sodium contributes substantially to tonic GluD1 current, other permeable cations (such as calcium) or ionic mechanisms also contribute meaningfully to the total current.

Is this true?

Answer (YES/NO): NO